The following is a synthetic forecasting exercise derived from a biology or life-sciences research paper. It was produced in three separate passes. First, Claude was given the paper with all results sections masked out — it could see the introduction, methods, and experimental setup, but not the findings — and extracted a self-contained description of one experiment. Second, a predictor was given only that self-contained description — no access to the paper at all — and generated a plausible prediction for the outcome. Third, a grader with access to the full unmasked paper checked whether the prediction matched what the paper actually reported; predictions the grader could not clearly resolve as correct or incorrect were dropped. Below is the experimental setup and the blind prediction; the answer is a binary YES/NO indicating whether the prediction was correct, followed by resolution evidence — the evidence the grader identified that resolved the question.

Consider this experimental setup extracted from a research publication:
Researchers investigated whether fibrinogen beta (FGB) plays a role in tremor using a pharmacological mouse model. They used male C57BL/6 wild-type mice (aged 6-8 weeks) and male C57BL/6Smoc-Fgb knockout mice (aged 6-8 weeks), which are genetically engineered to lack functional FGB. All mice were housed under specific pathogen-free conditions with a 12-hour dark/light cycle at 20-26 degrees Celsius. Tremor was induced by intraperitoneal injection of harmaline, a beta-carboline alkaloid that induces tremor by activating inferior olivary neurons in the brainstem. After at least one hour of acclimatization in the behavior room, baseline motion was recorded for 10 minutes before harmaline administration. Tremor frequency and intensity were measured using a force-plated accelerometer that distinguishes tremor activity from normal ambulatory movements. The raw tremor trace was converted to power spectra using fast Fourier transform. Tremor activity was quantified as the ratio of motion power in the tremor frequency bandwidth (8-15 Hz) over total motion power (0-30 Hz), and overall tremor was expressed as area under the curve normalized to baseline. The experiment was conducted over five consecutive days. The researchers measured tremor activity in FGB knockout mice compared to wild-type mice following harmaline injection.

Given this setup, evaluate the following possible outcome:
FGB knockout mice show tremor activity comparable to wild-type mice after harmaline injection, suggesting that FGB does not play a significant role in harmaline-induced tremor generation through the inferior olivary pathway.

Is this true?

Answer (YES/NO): NO